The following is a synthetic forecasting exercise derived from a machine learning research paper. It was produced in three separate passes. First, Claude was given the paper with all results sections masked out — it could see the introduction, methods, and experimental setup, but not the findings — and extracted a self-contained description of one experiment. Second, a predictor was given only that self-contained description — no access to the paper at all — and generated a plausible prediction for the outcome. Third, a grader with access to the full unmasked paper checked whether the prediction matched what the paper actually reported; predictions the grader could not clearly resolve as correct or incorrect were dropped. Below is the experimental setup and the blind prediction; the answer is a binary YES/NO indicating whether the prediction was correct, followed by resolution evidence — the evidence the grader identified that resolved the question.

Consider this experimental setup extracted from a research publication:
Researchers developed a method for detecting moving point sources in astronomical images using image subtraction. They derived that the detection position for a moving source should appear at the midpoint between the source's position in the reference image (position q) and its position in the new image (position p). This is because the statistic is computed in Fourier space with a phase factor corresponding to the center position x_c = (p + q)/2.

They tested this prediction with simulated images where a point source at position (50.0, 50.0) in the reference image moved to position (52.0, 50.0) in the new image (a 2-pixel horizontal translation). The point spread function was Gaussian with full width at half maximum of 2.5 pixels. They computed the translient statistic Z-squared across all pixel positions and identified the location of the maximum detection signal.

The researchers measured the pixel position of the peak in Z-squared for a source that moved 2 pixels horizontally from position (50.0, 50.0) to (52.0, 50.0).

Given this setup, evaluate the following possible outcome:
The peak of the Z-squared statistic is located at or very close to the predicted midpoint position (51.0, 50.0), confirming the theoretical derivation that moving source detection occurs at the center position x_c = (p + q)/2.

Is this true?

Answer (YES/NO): YES